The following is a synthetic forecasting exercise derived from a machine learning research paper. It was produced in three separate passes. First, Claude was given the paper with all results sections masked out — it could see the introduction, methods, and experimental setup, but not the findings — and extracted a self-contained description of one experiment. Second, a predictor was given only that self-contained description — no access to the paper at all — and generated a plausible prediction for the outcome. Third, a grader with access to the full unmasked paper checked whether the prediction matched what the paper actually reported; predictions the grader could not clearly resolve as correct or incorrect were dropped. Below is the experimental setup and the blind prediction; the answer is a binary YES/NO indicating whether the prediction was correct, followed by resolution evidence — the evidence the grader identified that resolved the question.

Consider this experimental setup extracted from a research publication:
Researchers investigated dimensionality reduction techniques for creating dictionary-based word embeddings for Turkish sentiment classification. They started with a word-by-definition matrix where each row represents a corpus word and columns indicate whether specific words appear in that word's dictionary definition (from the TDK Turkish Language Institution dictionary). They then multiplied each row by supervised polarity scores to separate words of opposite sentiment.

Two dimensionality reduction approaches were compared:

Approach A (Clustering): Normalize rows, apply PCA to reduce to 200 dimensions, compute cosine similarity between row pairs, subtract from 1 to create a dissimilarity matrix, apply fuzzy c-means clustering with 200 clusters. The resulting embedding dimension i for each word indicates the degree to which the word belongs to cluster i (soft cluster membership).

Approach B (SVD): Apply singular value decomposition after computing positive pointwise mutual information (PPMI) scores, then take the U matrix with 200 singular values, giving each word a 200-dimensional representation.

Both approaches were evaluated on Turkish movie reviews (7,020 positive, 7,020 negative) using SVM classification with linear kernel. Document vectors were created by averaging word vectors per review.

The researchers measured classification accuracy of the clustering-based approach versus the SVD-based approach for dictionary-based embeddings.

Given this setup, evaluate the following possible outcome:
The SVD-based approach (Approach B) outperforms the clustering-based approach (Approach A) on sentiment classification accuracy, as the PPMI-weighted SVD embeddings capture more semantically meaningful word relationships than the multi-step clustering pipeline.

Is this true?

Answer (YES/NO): YES